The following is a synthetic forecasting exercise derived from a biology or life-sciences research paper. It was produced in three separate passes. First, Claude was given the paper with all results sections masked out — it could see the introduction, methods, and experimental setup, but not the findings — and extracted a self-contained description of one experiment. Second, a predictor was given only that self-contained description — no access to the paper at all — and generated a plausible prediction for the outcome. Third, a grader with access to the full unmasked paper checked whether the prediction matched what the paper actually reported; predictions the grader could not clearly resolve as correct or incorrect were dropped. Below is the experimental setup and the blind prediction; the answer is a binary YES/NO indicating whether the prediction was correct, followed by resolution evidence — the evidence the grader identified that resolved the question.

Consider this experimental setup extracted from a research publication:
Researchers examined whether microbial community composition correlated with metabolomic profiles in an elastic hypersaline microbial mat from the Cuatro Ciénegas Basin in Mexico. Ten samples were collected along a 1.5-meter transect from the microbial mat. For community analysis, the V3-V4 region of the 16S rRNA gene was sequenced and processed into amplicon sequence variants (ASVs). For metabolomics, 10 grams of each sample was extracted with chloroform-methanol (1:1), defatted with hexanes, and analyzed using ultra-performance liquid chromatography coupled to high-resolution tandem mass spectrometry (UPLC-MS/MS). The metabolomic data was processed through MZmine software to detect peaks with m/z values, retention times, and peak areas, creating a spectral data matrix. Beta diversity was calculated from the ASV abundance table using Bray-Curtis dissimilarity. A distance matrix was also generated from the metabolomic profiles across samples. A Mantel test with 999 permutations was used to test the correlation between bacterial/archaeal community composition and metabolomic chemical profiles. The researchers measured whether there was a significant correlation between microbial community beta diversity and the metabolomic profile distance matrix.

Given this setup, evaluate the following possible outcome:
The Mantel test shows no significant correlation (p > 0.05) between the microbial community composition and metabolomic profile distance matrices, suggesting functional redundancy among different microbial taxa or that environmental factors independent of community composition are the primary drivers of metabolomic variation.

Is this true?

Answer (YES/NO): YES